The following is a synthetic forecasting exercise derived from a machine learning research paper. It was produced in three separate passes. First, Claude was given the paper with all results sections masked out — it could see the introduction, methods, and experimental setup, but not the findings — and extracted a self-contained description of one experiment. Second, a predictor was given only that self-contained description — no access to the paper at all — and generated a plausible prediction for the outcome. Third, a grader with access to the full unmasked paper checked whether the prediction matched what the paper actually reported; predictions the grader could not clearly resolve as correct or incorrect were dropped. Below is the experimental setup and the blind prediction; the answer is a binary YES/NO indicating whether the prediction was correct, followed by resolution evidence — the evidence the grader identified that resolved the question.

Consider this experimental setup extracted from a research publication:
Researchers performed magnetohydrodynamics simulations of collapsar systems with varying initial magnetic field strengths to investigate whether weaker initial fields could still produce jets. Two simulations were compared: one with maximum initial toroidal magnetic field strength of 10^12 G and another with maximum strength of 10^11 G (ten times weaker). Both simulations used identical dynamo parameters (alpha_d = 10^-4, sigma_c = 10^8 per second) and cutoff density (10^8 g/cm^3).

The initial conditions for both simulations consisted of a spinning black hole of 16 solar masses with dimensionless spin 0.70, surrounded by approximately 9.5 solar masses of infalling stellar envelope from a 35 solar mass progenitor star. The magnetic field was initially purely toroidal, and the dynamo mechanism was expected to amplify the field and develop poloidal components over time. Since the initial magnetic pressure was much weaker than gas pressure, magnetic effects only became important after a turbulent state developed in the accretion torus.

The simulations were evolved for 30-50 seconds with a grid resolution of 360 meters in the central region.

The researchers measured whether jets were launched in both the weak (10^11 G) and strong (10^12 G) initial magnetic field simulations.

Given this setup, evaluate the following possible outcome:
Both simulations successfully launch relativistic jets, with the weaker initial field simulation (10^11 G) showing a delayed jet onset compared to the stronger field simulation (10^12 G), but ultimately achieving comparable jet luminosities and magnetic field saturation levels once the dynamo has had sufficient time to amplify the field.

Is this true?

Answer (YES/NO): YES